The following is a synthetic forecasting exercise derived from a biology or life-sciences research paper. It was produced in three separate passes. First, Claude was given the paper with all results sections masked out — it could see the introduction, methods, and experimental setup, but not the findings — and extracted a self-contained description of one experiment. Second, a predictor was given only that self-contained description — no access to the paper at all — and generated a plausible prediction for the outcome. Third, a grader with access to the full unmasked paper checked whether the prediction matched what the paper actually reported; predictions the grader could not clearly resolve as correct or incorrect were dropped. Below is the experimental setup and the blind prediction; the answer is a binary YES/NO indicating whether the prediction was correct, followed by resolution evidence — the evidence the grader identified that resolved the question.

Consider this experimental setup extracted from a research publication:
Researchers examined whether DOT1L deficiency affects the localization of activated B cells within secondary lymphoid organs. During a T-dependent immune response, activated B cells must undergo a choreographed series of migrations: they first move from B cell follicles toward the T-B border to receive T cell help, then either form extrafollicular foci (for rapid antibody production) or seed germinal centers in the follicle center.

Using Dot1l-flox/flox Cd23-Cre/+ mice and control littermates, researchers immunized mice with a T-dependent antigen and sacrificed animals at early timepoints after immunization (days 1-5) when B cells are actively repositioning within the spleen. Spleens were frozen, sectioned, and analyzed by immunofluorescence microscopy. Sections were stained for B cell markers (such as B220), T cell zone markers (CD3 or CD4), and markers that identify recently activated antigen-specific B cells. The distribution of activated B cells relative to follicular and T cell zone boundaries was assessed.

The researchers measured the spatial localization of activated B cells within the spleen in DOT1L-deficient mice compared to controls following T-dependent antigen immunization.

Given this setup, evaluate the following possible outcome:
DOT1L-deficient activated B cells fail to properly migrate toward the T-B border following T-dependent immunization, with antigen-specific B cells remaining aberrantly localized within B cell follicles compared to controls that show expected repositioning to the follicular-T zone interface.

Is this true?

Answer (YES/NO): NO